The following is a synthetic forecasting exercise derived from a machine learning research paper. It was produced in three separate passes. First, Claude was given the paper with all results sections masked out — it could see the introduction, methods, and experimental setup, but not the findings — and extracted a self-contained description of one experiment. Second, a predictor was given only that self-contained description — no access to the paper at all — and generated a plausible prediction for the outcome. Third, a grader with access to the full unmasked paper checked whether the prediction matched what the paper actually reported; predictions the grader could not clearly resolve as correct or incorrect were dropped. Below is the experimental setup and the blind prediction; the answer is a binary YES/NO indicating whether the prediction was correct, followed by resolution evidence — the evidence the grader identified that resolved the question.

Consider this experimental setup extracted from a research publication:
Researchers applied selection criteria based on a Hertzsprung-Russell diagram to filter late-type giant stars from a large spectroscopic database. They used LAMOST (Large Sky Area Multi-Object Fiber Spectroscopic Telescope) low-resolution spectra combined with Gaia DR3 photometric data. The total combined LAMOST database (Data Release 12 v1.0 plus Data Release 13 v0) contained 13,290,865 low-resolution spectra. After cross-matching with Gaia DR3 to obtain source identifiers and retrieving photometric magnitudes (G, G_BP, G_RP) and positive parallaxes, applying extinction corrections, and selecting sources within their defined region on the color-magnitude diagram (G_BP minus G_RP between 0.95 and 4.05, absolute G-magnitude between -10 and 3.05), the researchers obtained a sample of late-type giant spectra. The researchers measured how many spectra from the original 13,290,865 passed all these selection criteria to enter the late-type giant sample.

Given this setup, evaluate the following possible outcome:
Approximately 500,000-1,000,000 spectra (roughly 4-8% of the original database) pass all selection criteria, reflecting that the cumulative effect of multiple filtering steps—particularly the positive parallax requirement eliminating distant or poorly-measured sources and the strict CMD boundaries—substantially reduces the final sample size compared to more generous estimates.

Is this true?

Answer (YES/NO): NO